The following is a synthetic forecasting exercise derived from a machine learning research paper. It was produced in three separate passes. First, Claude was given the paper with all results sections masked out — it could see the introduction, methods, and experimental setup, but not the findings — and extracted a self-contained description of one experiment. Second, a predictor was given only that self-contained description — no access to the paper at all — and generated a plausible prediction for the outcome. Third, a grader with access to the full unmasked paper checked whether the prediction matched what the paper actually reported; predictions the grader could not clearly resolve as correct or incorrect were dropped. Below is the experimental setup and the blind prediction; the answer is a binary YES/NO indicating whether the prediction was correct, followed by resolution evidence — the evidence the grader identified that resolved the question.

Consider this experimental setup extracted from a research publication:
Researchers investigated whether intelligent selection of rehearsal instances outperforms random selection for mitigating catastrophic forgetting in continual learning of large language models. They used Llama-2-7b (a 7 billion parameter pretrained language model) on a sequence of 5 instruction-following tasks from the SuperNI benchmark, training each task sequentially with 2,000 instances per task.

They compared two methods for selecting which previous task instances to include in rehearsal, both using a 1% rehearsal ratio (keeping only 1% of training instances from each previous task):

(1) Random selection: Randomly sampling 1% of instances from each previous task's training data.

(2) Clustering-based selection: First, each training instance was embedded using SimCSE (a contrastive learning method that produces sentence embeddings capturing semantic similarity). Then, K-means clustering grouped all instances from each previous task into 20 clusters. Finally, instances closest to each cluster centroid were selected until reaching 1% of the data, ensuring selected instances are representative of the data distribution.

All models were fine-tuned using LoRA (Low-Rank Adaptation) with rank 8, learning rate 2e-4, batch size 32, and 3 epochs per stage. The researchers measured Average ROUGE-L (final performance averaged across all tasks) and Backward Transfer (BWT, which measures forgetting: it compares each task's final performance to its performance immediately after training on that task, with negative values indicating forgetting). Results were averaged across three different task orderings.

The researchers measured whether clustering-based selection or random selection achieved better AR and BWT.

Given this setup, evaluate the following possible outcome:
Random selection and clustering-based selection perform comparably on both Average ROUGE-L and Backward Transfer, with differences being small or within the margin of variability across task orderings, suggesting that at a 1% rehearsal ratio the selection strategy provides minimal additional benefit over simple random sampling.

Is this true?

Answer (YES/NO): YES